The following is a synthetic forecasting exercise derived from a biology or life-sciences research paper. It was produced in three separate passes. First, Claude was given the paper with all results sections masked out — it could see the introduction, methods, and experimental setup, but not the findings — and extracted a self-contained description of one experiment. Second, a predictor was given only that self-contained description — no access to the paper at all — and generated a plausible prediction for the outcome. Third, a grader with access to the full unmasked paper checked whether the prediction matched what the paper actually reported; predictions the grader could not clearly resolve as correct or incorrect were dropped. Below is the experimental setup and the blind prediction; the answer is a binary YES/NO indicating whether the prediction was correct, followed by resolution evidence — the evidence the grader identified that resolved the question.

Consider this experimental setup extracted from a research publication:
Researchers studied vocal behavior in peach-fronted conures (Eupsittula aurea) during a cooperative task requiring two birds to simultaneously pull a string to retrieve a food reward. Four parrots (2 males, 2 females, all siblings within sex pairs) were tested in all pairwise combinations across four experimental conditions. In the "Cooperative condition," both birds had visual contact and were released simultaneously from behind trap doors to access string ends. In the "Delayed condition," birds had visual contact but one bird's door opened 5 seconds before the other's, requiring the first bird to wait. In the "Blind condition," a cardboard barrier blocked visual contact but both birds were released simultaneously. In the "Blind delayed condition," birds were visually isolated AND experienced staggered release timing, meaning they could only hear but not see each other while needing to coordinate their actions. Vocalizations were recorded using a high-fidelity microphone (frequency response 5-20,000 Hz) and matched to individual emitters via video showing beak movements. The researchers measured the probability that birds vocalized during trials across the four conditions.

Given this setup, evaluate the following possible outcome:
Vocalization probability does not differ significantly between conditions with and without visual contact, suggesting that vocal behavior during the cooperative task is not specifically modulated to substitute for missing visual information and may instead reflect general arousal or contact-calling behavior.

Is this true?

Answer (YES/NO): NO